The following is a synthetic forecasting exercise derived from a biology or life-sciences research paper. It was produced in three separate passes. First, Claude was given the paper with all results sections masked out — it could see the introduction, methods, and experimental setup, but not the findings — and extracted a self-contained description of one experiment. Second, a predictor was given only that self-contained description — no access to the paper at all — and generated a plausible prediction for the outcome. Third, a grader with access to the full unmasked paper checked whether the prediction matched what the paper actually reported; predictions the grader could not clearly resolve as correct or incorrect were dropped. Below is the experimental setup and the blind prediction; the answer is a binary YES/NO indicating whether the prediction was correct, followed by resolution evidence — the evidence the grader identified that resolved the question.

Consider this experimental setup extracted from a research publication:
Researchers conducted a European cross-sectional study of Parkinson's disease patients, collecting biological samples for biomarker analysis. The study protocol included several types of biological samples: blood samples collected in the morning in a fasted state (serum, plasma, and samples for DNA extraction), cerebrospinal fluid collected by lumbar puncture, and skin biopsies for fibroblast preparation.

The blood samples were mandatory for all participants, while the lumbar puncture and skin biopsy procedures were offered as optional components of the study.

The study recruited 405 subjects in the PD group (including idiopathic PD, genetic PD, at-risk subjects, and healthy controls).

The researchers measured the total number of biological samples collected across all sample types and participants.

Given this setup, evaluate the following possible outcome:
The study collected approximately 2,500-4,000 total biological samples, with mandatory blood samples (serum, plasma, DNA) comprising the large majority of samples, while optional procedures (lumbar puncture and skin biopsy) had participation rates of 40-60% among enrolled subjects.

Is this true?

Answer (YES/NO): NO